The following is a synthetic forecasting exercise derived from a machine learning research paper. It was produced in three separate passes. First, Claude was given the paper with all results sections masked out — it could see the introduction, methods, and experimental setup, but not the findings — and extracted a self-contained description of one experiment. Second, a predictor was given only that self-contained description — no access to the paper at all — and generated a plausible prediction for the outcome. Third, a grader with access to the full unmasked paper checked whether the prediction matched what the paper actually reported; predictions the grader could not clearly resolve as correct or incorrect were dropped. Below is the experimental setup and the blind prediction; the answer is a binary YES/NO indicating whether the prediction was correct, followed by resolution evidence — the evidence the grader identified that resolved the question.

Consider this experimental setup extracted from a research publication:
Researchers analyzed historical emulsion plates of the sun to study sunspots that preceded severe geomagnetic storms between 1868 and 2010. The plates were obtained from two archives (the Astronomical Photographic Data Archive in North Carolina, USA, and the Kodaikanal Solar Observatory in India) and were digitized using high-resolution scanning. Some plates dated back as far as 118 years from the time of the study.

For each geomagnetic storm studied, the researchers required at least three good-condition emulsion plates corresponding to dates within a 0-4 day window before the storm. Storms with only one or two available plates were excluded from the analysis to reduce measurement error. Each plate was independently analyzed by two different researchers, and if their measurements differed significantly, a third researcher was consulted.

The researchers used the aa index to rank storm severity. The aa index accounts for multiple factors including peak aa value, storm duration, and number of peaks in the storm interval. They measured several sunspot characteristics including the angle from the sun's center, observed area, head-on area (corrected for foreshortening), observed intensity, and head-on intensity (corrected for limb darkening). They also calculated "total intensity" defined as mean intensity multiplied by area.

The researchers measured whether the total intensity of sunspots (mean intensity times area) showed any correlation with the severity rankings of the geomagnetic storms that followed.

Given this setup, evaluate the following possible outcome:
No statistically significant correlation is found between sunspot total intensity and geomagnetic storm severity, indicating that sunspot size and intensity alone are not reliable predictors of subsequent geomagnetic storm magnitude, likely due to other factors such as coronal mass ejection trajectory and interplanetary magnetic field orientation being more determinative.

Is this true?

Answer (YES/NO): NO